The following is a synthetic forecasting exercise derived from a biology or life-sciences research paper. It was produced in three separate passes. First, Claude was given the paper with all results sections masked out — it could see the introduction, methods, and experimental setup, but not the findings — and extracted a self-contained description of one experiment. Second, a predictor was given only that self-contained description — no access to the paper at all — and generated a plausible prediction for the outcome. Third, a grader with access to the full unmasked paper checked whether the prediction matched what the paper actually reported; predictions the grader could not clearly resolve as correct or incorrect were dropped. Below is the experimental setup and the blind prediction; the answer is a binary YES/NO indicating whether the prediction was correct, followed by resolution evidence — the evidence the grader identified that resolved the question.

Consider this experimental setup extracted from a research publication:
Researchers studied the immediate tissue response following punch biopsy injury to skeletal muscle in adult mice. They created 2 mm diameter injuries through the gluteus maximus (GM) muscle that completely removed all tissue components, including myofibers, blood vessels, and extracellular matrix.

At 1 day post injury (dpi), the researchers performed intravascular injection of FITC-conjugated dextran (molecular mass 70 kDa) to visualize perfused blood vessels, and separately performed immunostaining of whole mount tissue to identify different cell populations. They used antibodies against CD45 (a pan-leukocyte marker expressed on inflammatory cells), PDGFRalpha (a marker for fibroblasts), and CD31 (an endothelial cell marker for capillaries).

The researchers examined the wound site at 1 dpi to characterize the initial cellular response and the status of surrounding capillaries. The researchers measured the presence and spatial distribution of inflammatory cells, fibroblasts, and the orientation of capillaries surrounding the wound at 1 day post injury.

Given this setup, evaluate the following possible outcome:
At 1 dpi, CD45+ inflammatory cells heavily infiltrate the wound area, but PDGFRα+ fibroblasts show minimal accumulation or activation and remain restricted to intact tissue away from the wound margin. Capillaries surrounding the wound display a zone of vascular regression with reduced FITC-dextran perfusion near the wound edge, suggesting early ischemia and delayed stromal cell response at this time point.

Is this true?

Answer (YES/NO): NO